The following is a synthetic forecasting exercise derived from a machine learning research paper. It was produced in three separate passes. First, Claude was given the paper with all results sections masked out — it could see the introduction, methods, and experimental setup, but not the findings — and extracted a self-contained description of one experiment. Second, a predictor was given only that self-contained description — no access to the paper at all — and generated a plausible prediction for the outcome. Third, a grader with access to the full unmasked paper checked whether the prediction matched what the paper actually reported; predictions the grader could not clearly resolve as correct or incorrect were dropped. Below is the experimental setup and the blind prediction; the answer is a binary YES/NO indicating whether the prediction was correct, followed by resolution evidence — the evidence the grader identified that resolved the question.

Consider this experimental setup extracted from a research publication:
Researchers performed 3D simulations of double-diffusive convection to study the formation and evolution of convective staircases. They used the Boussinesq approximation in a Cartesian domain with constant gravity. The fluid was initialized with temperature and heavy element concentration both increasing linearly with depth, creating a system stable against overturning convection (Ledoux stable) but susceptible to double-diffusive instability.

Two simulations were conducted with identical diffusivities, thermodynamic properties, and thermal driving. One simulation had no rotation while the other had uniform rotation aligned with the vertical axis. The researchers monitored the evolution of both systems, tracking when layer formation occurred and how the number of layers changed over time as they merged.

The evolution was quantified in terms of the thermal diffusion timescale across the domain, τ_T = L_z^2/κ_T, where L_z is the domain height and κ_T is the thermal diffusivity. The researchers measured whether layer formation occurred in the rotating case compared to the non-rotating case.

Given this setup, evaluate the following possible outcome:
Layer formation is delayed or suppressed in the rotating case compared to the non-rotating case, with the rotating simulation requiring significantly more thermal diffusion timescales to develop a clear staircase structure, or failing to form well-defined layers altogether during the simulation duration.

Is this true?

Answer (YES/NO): NO